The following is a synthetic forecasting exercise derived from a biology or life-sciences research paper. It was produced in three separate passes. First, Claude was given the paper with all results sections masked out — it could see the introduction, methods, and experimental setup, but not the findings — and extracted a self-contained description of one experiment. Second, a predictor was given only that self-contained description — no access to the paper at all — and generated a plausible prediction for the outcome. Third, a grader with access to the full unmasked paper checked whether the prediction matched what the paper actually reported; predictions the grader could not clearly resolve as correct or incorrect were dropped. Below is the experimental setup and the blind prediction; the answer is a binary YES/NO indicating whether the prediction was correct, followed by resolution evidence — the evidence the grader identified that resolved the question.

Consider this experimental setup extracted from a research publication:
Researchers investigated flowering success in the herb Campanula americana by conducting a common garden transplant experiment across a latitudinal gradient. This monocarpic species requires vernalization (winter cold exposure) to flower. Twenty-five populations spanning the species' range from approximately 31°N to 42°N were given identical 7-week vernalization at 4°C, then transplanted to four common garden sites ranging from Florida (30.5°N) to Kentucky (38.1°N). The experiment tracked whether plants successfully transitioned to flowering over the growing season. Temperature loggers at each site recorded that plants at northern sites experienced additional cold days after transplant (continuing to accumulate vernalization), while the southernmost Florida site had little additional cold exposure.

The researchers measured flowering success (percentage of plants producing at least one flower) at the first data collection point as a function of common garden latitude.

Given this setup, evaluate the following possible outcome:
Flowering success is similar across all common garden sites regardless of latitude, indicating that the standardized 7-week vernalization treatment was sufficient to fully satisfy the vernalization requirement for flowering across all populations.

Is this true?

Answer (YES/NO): NO